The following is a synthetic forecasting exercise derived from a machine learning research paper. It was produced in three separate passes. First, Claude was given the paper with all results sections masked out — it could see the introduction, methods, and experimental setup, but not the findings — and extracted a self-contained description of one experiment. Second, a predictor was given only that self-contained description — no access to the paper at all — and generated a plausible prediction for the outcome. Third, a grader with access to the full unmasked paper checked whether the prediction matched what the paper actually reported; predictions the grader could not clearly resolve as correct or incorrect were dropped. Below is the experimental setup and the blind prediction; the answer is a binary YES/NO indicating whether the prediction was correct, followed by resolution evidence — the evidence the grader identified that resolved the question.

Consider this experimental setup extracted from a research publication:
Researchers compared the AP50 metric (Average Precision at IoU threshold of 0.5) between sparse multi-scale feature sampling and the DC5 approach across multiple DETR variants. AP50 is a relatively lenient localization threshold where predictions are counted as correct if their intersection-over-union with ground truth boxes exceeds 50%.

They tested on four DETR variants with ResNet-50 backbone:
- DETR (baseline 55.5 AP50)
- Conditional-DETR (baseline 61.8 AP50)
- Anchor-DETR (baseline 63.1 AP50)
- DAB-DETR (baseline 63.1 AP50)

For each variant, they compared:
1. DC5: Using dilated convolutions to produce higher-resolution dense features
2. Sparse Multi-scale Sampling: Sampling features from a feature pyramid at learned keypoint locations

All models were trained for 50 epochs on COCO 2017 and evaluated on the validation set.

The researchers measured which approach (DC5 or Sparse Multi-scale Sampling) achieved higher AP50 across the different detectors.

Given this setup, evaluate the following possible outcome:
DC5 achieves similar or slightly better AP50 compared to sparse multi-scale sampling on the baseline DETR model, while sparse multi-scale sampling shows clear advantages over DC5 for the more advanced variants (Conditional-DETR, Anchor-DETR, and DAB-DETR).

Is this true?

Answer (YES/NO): NO